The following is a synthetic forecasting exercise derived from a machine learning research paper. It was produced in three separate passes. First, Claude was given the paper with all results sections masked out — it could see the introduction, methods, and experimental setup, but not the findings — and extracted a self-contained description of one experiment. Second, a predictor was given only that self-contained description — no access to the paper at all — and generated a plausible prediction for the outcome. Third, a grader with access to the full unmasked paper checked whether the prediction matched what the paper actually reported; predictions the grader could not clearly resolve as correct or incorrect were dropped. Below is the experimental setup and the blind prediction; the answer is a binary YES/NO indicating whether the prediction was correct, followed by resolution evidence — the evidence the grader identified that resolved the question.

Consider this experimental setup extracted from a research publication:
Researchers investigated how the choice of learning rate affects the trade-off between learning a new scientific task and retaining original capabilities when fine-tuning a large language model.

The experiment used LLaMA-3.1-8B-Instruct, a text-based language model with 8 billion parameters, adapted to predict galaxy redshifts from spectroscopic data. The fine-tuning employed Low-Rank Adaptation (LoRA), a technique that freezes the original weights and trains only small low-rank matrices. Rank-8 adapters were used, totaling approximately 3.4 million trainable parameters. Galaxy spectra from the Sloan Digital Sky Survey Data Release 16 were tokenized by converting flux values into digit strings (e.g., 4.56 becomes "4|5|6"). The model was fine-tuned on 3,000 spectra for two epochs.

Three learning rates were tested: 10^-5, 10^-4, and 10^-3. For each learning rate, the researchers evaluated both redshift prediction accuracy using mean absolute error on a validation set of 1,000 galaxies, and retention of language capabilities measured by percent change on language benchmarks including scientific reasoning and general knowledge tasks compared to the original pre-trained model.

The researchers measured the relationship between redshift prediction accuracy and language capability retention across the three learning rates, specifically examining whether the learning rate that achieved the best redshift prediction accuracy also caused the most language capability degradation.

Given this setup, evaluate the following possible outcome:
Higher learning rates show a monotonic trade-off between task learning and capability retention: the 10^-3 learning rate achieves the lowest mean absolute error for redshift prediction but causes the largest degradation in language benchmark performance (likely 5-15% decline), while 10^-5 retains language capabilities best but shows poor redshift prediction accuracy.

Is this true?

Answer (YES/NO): NO